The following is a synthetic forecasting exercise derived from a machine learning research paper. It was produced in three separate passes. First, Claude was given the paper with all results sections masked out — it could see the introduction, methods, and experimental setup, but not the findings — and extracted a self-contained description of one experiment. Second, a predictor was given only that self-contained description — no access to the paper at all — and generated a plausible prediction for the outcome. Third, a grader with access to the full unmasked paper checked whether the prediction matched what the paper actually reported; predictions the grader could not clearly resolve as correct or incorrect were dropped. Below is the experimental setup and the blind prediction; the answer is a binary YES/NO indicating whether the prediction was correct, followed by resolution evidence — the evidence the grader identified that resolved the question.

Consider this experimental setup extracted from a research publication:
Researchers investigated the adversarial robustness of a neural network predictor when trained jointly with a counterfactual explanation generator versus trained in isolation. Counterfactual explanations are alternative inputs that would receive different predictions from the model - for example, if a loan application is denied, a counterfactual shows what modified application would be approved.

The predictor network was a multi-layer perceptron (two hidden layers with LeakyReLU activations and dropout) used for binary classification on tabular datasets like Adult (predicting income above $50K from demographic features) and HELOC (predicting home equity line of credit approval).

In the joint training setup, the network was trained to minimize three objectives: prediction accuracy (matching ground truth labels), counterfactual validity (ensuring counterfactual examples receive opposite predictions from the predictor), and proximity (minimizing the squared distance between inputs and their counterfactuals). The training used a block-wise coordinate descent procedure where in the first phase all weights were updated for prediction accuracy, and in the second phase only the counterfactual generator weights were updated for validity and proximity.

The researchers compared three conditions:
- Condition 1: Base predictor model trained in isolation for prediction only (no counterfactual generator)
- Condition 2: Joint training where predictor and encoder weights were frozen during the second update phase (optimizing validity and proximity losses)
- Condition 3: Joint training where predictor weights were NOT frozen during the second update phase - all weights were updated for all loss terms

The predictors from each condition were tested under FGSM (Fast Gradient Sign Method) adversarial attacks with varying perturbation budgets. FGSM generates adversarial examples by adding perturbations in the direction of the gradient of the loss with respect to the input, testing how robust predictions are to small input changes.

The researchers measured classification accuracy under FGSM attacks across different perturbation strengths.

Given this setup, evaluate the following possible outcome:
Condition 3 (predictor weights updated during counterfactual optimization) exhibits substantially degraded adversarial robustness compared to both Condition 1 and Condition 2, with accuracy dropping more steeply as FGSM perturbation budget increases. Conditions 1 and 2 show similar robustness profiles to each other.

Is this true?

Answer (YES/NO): YES